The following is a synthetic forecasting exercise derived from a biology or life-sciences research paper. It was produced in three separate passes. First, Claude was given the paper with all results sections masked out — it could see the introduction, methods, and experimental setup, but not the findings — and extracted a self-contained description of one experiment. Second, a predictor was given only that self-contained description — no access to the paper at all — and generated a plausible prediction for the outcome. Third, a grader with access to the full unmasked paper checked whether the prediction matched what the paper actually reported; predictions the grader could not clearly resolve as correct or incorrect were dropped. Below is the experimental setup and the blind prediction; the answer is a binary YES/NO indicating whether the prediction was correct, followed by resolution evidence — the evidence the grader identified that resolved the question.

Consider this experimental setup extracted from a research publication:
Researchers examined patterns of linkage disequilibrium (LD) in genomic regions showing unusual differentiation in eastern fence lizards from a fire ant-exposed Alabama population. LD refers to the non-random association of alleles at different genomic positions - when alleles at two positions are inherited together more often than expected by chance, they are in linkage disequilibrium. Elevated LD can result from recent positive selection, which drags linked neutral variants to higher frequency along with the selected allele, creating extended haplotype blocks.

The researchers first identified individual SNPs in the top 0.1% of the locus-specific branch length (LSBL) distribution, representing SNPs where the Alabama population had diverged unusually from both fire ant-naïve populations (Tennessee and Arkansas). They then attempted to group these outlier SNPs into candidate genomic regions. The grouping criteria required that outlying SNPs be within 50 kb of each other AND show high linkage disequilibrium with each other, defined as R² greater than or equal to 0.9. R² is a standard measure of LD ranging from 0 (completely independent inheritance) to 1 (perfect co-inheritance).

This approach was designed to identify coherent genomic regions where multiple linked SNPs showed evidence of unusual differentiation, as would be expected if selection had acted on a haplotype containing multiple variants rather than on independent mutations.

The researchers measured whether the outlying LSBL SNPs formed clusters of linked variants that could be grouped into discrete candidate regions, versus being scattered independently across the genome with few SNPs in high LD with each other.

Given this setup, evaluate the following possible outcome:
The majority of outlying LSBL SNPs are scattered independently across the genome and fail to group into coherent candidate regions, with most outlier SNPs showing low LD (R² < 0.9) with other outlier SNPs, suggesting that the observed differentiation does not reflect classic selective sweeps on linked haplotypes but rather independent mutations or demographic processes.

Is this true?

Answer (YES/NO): NO